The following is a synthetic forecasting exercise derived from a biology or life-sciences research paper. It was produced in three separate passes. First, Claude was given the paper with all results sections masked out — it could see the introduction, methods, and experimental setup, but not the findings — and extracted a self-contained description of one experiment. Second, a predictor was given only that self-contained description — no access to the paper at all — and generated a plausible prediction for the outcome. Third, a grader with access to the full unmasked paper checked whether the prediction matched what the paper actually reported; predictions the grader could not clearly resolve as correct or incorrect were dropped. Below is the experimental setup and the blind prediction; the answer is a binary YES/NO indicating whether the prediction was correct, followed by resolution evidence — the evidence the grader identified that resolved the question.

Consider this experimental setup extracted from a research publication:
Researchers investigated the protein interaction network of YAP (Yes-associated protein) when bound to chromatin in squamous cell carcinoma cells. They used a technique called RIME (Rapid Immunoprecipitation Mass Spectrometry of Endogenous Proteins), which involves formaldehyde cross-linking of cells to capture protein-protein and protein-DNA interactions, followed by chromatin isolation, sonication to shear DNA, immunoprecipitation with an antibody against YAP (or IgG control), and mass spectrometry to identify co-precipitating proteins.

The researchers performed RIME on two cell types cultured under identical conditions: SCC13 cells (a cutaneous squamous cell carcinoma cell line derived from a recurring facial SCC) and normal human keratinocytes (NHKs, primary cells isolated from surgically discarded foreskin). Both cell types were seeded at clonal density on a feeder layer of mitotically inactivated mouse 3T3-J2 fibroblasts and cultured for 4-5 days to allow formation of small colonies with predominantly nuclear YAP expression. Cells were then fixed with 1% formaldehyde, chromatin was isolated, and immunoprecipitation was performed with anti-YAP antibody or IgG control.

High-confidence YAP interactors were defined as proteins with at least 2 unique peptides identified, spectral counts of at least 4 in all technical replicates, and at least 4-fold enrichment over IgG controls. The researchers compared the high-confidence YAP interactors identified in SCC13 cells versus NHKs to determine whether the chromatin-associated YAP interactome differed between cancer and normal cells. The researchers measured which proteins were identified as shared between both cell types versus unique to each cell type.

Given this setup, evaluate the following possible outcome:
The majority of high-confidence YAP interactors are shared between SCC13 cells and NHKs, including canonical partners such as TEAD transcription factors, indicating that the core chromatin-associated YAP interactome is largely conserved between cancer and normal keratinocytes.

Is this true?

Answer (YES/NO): NO